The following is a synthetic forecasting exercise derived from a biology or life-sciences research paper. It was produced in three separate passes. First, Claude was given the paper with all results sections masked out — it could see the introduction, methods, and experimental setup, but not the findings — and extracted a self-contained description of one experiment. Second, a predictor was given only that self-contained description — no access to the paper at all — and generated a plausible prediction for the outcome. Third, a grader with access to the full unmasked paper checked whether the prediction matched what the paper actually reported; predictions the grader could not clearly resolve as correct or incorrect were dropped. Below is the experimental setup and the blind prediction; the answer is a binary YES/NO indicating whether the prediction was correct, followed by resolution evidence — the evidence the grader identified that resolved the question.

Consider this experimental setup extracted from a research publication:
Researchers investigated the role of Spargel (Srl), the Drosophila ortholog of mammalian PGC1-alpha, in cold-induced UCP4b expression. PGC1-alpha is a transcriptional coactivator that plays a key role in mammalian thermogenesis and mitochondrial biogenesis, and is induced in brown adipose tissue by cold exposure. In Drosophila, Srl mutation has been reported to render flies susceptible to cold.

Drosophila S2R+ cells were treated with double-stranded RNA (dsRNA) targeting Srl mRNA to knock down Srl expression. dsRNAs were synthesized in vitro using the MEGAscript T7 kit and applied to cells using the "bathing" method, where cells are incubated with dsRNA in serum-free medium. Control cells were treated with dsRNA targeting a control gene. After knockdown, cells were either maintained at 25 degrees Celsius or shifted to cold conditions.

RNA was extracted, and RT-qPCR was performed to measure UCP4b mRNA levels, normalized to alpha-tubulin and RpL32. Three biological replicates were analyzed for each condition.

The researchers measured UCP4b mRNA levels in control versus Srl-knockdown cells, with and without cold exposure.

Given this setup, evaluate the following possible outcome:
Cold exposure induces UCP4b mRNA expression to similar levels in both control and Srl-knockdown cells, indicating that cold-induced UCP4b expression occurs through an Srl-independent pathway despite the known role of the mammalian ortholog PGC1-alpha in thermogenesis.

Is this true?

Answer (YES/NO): NO